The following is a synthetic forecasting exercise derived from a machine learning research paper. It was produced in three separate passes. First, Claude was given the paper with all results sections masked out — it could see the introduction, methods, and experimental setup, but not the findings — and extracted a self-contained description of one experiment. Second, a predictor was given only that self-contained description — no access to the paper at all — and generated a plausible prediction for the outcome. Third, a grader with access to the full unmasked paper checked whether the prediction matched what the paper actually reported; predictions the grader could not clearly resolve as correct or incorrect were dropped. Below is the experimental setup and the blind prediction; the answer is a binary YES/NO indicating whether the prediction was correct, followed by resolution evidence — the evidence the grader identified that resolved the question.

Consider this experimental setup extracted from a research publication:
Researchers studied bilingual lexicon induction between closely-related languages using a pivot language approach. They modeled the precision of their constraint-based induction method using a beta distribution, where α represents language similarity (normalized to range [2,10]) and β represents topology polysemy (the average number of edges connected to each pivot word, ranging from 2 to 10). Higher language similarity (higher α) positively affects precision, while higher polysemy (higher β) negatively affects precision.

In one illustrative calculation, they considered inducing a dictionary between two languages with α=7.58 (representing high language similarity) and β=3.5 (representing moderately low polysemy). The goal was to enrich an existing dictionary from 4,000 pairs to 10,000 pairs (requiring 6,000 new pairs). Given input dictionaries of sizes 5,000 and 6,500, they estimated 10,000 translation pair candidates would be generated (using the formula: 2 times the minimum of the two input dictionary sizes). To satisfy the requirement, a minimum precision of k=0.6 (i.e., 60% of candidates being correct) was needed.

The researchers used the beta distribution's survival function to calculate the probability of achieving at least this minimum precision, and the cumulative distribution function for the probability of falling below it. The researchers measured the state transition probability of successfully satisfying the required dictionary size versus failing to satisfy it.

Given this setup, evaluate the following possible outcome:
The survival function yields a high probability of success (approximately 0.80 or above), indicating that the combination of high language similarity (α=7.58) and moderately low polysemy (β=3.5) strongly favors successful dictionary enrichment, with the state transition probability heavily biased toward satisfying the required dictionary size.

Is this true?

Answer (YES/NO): NO